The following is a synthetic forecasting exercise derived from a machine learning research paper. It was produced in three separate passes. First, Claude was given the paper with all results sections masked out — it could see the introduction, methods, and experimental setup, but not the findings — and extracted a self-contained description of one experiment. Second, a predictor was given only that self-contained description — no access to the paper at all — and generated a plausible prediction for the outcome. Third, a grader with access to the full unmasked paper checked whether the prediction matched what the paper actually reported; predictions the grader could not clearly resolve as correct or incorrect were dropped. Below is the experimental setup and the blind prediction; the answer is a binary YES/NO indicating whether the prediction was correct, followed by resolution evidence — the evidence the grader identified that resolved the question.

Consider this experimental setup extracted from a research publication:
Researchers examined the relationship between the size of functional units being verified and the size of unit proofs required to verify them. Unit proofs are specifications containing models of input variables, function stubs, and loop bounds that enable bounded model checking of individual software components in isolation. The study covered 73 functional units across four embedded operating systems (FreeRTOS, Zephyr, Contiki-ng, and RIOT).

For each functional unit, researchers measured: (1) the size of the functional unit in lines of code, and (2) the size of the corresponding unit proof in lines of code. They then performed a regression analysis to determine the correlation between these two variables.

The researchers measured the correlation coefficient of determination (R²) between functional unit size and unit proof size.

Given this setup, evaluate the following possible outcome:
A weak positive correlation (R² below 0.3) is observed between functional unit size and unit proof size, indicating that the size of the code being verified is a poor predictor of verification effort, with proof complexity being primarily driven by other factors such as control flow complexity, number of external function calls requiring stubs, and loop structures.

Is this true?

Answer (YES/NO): NO